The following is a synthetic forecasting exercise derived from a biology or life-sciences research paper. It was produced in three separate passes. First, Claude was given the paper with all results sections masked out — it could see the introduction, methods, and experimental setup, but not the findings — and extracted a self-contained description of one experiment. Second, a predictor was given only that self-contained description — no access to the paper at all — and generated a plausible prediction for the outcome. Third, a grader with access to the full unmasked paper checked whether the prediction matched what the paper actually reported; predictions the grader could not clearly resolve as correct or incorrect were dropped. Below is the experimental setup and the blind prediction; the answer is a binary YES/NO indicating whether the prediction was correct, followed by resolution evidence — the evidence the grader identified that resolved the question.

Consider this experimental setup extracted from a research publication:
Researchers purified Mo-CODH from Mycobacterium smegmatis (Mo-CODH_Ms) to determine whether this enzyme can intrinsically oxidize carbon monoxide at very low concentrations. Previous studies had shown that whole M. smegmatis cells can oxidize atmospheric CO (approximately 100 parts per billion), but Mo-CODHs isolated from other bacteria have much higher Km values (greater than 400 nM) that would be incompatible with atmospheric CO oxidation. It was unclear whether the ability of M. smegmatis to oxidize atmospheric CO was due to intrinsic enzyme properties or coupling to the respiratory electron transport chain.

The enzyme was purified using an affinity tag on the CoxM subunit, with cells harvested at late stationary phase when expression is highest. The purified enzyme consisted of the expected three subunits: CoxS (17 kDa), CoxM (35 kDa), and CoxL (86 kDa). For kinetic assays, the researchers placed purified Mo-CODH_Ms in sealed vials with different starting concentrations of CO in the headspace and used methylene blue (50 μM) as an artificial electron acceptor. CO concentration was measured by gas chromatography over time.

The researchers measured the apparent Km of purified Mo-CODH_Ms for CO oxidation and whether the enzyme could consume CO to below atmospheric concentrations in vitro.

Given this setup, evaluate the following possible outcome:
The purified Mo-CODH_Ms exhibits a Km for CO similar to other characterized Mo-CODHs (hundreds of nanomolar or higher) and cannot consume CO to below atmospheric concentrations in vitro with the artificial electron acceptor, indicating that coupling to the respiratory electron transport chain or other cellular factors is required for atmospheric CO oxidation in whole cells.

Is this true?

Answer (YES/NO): NO